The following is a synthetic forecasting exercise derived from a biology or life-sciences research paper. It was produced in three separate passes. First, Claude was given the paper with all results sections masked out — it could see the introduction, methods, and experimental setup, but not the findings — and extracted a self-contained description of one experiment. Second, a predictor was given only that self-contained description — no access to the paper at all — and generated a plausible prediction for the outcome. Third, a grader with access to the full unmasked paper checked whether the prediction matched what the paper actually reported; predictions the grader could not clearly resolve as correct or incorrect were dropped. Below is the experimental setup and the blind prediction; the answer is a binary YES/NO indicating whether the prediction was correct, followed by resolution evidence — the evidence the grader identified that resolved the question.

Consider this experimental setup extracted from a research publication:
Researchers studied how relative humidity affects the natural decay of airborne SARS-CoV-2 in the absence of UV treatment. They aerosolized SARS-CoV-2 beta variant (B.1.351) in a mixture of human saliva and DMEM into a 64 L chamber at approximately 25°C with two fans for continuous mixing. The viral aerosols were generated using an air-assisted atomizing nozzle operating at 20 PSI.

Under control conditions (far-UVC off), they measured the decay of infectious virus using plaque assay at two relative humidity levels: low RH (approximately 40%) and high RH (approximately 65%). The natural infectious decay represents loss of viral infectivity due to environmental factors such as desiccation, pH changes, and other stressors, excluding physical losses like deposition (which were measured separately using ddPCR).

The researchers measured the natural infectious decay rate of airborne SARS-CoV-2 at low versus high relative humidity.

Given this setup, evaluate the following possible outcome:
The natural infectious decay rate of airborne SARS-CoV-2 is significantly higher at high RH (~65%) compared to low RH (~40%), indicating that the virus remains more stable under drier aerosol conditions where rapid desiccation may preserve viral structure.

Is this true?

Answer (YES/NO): NO